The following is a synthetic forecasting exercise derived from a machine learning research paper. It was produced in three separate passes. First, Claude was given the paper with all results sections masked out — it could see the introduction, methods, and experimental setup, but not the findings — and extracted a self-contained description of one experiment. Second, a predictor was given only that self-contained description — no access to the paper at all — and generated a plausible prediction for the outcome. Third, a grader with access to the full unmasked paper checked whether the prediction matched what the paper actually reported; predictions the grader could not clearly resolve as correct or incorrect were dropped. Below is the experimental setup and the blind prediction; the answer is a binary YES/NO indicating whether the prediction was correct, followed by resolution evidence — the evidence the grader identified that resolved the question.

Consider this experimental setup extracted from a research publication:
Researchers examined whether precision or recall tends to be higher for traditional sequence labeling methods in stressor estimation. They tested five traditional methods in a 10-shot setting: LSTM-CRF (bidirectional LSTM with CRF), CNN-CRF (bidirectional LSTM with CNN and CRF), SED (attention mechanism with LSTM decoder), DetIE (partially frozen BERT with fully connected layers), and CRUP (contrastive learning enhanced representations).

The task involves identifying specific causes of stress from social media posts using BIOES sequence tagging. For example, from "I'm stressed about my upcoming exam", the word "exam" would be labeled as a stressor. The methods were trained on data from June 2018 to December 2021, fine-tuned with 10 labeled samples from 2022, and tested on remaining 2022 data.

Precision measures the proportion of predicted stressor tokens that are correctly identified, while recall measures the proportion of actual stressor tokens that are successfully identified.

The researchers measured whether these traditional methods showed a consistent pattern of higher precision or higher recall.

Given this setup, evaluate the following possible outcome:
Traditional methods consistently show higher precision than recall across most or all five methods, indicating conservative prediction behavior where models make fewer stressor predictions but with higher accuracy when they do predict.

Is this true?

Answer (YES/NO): NO